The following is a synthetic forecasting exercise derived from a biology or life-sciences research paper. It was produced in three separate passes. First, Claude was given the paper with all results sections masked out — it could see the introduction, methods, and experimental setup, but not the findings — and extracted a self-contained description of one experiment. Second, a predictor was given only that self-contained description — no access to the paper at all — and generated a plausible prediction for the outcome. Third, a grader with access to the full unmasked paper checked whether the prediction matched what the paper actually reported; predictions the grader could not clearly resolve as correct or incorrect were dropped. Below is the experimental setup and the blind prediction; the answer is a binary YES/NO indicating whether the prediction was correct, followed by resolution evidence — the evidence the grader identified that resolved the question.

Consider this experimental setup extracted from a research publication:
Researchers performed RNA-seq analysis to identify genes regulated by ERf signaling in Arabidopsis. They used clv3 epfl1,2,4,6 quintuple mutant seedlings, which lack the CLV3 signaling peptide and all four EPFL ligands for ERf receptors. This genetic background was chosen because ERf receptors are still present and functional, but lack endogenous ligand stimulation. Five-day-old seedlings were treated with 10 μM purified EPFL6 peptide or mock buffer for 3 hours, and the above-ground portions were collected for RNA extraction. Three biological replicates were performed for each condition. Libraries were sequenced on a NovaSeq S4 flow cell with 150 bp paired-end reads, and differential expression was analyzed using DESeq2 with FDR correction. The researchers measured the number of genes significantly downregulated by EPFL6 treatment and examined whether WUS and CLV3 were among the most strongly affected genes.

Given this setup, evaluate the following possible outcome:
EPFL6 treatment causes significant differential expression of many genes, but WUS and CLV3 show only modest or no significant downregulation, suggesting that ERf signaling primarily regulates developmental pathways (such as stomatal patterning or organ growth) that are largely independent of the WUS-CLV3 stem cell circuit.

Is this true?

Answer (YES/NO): NO